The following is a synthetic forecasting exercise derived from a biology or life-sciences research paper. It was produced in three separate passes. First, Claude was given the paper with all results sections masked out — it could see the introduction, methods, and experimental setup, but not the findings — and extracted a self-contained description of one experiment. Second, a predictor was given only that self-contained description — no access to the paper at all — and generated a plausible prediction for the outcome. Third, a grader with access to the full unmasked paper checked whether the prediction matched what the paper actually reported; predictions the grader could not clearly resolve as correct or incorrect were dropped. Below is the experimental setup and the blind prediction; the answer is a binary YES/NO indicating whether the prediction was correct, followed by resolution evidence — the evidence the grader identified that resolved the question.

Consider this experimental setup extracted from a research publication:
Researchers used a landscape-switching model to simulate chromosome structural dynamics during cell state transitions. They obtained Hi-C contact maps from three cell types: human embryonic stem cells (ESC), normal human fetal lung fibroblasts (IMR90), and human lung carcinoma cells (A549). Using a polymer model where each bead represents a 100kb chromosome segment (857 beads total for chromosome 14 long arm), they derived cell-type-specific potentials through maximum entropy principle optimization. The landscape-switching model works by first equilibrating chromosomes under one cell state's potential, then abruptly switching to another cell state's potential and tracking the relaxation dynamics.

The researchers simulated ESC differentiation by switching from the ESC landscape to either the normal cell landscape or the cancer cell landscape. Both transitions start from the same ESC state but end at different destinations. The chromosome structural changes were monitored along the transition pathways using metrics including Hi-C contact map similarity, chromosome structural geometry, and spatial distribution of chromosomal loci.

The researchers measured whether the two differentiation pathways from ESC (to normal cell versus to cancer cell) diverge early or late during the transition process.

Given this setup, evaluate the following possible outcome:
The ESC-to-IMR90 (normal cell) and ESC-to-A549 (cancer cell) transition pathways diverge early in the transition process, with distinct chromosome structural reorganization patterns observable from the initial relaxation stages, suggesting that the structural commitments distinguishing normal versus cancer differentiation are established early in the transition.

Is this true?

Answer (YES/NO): NO